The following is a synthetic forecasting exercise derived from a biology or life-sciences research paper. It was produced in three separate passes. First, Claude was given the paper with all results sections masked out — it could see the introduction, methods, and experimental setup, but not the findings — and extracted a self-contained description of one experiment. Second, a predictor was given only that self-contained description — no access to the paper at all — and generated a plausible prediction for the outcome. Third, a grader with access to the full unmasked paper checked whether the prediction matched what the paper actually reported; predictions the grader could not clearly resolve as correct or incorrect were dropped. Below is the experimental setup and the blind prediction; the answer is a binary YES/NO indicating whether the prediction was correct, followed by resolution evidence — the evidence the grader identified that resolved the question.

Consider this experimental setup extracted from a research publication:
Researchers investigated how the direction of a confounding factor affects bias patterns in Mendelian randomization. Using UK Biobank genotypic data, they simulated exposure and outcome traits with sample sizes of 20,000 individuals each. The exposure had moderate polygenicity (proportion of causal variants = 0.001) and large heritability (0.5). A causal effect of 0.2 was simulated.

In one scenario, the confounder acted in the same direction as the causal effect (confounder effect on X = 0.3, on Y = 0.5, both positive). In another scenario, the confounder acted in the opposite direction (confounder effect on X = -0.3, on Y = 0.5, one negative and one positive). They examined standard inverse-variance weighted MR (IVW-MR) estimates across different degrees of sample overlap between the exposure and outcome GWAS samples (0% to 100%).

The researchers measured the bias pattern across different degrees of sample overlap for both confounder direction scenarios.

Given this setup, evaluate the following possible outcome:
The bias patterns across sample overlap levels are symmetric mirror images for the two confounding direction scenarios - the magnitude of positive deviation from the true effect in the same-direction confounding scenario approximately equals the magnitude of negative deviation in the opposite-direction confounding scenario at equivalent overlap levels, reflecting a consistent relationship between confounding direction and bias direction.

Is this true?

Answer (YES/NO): NO